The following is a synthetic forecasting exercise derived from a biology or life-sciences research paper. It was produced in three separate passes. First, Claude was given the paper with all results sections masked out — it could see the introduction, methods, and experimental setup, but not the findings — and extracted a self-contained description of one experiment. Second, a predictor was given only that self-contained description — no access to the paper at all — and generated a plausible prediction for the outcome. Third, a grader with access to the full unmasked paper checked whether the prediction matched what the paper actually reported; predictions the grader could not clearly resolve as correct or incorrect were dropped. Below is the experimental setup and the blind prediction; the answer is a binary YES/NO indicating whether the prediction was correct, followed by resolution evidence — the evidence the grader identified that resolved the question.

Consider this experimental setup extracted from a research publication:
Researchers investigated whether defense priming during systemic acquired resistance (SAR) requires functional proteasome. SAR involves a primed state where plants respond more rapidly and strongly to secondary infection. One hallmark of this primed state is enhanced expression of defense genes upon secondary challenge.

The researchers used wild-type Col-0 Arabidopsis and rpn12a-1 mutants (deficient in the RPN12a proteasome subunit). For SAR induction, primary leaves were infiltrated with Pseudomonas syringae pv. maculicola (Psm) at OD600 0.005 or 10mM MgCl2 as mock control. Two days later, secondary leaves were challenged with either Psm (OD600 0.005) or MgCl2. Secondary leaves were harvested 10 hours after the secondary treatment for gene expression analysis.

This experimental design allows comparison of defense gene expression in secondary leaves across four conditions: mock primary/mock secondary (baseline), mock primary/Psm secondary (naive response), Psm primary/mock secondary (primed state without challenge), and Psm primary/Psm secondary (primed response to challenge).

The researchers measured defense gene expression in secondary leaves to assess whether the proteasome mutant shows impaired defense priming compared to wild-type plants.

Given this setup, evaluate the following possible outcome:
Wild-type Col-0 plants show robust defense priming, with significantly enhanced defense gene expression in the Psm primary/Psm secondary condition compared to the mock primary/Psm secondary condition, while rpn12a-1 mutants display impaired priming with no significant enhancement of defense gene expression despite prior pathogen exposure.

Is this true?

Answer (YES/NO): YES